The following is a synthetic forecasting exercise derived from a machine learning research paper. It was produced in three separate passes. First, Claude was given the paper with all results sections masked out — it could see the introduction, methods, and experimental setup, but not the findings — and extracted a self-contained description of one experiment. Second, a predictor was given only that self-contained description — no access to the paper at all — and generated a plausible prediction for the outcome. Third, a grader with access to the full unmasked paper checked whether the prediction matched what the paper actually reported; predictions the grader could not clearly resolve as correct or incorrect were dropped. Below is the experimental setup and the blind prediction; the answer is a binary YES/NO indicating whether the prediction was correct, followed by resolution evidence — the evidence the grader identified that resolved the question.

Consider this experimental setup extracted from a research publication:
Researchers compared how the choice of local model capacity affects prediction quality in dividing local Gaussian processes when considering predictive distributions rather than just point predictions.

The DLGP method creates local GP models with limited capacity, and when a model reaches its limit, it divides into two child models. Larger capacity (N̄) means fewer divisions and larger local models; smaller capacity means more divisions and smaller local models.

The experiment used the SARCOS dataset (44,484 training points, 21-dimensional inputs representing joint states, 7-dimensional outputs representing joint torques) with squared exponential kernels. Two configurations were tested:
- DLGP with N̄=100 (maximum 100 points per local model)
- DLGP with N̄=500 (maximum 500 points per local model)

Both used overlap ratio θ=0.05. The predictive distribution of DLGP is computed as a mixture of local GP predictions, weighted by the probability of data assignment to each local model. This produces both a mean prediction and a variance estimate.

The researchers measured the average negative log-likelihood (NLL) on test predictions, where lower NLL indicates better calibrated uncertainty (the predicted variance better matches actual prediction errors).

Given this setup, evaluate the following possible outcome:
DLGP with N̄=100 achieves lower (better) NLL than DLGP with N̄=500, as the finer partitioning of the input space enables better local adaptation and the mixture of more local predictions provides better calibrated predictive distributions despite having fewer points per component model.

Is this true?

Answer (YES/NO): NO